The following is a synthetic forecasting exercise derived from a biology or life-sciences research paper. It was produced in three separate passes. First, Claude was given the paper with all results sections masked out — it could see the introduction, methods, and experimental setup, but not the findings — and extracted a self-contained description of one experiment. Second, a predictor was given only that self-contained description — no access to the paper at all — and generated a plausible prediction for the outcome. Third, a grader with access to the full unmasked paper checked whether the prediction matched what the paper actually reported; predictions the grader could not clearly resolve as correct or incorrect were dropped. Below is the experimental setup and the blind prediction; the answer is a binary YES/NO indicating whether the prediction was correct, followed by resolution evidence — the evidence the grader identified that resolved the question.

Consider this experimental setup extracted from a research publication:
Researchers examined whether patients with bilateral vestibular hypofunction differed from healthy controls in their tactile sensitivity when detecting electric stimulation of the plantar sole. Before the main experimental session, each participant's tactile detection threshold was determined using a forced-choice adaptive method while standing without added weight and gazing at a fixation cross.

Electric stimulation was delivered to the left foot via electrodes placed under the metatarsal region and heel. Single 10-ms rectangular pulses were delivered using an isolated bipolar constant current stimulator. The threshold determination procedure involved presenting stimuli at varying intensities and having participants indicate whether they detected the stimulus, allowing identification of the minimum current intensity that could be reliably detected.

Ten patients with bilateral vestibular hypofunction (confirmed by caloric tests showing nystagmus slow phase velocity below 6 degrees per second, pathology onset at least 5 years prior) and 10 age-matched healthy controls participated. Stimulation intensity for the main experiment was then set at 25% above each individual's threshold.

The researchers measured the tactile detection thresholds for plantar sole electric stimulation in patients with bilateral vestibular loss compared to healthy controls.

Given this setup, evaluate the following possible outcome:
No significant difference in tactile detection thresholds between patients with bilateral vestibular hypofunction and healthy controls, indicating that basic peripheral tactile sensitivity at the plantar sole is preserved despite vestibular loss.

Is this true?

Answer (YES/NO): YES